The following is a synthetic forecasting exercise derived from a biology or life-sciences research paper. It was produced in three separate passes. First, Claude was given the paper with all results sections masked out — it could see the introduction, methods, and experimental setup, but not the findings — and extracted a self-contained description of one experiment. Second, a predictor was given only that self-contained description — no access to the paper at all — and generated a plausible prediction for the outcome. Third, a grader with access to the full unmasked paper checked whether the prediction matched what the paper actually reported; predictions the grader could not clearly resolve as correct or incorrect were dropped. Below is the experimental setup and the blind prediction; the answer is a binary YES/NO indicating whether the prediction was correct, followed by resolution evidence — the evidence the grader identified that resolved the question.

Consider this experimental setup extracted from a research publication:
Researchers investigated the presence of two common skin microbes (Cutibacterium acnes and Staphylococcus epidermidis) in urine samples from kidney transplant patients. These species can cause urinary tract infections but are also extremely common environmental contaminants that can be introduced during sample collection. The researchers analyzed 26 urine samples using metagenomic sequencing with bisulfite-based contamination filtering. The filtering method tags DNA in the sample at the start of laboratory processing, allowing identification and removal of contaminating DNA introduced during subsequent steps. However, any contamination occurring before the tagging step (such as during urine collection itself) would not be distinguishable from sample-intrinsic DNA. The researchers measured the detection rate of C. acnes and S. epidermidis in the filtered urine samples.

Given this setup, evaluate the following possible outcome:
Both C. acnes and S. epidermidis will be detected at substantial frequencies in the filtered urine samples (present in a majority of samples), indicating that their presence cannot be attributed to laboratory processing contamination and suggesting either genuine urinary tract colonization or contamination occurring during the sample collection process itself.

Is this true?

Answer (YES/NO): YES